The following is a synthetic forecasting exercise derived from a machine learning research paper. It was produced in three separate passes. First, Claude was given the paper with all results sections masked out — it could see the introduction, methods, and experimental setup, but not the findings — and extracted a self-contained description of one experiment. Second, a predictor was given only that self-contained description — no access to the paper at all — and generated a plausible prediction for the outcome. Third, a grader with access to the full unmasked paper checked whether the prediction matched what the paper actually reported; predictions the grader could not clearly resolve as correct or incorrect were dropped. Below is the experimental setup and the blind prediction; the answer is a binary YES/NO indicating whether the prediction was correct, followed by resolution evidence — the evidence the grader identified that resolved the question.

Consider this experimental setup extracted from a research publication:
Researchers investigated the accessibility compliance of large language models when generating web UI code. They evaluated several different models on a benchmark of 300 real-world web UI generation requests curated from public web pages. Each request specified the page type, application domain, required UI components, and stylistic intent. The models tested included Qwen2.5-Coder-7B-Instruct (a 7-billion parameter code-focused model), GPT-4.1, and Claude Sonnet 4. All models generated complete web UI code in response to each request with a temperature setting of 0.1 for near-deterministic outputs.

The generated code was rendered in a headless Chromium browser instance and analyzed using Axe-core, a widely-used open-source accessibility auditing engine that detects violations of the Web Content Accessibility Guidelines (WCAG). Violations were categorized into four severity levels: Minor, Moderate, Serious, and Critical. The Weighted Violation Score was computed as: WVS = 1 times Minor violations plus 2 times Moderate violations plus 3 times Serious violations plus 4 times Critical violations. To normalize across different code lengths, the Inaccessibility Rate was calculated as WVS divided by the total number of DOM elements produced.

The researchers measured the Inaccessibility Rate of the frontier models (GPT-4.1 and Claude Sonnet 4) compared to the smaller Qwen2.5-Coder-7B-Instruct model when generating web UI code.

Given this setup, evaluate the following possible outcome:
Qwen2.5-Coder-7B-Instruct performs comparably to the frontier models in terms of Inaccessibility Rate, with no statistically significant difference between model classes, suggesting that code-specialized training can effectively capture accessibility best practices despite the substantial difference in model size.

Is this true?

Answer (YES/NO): NO